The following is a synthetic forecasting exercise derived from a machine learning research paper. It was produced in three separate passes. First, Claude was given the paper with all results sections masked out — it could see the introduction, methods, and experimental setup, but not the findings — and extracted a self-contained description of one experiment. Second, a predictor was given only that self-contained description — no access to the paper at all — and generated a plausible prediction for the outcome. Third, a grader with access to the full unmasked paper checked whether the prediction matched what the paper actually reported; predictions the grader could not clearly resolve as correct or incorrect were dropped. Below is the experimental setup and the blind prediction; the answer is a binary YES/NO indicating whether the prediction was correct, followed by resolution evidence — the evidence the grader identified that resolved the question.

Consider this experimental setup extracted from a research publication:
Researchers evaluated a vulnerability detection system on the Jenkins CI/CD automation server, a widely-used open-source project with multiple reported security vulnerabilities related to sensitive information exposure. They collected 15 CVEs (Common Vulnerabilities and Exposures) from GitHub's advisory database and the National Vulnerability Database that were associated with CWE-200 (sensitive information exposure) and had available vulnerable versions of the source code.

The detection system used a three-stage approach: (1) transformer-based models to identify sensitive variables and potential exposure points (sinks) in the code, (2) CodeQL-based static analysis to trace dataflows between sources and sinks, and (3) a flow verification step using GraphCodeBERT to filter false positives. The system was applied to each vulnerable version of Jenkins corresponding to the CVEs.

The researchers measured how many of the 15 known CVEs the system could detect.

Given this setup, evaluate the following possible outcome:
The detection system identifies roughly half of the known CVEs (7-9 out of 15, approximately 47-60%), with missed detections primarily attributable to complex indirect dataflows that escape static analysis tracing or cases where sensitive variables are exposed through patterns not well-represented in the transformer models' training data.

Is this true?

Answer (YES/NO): NO